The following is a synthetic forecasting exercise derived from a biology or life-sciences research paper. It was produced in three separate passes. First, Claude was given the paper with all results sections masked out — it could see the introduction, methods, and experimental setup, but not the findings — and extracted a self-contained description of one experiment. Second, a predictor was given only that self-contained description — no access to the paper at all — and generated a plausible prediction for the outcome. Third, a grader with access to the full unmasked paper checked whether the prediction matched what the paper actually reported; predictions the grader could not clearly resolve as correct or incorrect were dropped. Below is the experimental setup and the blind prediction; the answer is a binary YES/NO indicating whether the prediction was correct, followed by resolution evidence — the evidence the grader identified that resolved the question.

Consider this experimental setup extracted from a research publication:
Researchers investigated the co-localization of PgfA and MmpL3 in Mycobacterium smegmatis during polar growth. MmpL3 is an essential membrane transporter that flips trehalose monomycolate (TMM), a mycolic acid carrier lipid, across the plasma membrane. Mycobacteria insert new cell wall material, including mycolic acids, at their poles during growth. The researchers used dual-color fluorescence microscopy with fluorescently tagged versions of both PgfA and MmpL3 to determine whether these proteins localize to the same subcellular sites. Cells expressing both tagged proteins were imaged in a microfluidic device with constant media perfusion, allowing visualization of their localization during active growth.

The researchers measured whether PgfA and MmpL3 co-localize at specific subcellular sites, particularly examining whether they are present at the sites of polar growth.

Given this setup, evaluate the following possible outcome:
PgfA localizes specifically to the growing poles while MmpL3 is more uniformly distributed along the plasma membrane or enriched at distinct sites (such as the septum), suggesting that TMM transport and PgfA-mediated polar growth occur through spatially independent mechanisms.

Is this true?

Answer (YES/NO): NO